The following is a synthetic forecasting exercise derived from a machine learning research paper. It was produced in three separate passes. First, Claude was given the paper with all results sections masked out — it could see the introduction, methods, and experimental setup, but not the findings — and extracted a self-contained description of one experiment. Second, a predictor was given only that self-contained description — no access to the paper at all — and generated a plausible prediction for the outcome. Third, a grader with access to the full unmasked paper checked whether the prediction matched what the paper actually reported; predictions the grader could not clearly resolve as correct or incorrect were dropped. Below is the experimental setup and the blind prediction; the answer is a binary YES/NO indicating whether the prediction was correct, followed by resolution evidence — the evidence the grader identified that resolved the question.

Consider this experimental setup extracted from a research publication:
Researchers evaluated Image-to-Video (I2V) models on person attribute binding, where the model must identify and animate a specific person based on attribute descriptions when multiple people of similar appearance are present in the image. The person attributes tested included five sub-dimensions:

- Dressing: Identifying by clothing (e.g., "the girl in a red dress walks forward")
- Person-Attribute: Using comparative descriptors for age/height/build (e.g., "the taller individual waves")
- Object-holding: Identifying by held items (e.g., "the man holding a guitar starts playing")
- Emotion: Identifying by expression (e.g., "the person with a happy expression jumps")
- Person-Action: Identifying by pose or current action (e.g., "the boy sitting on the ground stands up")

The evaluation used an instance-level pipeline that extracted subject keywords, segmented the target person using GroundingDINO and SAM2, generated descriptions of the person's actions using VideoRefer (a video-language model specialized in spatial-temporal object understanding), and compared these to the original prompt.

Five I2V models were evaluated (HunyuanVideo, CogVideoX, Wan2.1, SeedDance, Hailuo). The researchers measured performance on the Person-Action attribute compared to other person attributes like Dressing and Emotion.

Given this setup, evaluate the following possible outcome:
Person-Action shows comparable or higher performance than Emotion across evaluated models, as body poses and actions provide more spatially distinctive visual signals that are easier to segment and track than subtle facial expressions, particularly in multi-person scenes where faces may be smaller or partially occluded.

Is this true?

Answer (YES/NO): NO